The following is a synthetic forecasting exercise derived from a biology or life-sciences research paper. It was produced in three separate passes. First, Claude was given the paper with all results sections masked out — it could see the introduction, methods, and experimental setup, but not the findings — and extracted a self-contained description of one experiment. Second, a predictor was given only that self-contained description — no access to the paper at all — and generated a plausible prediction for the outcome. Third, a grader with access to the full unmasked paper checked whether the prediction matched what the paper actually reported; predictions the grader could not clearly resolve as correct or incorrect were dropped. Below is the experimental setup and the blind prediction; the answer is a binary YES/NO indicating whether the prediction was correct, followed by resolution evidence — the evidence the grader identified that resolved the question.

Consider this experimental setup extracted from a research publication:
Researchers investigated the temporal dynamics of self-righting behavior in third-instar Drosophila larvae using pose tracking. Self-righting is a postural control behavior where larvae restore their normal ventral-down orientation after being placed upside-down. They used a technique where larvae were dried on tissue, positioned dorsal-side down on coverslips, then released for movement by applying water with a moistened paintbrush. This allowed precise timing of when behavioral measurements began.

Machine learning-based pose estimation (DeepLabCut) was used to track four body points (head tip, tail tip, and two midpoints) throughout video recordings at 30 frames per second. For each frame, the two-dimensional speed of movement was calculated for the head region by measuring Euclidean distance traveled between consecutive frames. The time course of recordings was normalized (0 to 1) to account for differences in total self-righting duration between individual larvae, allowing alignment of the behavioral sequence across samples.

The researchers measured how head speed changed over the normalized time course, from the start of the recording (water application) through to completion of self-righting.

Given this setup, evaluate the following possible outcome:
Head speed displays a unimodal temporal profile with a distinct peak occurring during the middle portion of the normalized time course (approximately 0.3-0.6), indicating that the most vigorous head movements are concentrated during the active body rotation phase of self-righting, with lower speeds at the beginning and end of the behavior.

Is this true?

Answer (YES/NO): NO